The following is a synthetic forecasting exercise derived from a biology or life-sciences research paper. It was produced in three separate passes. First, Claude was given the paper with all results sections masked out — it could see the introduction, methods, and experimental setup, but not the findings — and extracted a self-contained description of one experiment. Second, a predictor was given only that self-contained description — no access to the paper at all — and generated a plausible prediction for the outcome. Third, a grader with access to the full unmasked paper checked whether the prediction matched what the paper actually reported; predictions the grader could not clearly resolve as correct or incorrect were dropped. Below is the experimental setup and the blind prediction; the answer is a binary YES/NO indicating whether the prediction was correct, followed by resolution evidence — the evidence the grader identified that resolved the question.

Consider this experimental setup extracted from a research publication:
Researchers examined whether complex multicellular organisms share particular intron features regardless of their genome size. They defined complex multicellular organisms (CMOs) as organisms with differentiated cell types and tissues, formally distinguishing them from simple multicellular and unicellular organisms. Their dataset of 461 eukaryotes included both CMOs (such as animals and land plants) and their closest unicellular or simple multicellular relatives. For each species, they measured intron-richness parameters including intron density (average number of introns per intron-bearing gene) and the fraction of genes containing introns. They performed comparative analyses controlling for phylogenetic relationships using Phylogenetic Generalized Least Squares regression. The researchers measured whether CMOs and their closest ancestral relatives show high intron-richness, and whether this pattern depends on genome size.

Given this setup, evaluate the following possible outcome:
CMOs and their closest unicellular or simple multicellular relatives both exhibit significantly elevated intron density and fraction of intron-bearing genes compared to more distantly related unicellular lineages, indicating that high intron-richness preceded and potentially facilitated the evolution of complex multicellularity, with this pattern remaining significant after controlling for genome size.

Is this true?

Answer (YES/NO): YES